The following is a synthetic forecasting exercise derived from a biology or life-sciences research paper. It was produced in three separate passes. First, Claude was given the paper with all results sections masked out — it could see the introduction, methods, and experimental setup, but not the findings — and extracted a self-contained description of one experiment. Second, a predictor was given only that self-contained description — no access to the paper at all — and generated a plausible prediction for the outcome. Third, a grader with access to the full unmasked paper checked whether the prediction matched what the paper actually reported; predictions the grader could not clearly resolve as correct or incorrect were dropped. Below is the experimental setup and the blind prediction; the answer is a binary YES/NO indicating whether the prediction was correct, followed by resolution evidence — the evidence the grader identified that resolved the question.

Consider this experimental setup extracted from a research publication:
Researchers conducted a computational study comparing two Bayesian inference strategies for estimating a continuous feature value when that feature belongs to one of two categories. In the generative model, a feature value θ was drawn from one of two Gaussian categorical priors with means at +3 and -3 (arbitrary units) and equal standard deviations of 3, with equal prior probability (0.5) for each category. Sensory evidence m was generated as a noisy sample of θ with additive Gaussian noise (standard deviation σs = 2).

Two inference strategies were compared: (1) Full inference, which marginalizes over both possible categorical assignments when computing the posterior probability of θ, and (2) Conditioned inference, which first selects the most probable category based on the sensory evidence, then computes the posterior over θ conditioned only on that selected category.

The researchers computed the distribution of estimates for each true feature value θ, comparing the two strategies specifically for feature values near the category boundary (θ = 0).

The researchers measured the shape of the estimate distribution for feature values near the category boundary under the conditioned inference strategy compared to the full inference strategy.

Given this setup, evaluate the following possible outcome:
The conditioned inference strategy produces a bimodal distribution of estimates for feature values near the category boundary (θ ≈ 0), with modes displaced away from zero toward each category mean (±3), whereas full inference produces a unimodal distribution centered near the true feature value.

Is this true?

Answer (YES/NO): YES